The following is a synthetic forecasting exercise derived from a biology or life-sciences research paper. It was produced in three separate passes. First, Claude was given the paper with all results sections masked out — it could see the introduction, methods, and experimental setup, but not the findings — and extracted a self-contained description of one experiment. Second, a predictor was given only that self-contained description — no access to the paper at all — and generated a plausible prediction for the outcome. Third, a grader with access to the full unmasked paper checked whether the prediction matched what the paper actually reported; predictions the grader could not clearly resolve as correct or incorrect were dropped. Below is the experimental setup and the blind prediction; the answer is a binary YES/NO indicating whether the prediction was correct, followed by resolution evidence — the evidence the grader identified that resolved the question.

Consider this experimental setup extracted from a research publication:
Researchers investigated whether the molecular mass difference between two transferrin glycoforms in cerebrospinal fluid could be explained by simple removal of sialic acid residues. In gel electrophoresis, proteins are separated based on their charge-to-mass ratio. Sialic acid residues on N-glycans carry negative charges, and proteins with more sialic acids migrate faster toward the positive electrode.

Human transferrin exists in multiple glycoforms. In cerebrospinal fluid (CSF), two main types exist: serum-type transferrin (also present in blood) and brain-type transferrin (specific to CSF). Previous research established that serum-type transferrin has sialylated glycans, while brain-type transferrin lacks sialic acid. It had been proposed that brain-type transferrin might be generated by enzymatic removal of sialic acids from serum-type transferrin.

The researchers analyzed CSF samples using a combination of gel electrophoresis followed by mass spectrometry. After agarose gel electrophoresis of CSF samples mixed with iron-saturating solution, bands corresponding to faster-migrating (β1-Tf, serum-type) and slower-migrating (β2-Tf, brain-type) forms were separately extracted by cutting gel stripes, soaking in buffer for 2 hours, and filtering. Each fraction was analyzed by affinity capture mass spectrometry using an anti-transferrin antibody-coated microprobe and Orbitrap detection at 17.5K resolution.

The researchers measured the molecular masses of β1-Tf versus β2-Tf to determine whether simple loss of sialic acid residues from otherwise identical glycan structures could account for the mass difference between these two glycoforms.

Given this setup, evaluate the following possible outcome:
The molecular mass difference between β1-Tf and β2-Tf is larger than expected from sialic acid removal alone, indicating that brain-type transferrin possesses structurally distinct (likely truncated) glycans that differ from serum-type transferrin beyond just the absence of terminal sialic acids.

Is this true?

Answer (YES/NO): YES